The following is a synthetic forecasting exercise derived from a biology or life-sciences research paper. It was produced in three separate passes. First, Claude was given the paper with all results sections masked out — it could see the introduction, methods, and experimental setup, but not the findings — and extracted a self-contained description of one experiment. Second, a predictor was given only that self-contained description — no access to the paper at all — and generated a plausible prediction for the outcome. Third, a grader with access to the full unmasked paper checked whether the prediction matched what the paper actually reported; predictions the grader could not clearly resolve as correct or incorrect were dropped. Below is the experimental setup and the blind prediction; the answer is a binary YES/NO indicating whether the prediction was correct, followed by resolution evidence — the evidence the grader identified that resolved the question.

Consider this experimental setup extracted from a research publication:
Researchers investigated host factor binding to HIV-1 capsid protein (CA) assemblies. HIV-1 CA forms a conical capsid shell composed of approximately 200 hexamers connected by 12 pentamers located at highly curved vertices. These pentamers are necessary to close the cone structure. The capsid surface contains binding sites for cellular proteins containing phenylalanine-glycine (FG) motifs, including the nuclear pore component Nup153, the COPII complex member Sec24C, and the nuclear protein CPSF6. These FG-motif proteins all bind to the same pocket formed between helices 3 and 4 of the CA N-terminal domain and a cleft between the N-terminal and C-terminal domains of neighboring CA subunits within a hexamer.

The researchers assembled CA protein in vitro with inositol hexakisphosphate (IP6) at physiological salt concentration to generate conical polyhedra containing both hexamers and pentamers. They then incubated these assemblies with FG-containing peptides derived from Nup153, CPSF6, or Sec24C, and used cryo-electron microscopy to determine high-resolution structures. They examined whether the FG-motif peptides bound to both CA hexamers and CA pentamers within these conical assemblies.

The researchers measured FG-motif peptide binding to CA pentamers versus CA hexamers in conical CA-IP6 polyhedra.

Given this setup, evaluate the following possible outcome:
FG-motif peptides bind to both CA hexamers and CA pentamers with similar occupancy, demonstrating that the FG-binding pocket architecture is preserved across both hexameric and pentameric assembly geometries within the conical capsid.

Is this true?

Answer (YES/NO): NO